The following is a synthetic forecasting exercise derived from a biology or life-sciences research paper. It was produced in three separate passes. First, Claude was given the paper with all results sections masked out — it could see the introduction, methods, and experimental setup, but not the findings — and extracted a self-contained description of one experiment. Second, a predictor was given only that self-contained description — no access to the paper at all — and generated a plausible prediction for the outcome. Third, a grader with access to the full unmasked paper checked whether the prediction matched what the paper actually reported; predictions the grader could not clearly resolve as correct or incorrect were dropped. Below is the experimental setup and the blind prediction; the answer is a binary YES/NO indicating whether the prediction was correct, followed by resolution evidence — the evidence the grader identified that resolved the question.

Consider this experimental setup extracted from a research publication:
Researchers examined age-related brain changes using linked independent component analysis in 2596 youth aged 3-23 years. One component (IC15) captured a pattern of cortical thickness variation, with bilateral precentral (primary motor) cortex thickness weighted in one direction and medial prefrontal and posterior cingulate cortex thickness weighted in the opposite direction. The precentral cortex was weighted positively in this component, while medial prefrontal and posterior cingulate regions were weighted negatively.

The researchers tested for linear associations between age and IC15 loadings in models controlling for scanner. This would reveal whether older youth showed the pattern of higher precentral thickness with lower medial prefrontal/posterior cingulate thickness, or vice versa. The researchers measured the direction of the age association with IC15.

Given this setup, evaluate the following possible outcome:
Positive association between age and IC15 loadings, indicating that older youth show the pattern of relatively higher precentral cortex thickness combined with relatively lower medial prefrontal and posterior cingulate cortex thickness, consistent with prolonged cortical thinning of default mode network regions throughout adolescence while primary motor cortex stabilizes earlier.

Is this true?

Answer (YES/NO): YES